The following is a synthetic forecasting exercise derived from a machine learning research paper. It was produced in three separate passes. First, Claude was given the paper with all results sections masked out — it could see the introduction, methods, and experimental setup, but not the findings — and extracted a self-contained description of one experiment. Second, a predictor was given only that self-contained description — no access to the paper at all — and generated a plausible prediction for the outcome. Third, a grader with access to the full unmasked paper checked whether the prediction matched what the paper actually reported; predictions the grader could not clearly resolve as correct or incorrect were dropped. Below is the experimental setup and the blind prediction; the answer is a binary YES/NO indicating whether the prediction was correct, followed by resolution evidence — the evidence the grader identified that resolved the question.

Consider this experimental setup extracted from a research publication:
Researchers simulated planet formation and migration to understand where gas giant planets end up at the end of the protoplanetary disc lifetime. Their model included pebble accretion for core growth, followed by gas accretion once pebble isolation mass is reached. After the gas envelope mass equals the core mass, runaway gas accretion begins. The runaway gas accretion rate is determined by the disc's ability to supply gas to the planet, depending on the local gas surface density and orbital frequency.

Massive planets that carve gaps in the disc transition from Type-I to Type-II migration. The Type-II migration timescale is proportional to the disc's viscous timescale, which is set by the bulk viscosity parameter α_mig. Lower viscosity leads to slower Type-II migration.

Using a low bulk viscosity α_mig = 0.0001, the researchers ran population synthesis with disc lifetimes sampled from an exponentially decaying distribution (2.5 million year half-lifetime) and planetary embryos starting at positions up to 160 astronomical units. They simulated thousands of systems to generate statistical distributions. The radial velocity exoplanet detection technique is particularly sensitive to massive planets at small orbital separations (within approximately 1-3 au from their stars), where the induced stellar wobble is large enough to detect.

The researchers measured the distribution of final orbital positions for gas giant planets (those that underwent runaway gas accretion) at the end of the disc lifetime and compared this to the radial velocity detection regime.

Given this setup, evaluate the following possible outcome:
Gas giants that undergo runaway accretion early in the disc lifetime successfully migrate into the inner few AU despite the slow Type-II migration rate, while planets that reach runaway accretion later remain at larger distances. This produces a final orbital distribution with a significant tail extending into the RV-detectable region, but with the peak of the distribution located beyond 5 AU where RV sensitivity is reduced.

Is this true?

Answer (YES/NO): NO